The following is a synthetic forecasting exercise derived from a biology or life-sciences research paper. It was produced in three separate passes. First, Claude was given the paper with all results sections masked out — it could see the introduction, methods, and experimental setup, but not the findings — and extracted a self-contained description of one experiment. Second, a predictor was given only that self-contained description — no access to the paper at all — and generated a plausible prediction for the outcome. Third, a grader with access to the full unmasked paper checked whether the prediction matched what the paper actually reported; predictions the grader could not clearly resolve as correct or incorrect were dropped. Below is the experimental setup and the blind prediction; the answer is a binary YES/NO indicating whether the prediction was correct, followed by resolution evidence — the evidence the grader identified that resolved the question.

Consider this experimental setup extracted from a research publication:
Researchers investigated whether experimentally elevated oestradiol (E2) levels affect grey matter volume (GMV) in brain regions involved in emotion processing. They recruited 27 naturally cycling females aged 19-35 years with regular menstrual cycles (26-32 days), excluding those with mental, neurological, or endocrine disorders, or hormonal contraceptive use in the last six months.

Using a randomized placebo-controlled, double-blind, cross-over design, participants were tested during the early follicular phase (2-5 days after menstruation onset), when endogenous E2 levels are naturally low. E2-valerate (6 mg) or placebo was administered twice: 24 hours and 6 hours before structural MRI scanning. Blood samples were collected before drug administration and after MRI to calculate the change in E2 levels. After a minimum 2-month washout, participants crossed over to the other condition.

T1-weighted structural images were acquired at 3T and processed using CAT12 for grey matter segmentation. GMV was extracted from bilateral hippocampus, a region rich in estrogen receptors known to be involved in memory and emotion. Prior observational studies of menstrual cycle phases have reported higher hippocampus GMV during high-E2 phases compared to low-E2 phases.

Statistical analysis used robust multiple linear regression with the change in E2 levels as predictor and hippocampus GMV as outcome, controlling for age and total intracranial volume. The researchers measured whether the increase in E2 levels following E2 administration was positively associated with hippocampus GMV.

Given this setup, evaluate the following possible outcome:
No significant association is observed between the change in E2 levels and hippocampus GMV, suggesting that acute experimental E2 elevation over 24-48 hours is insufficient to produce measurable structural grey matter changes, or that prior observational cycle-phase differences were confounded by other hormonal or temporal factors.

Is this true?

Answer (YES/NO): YES